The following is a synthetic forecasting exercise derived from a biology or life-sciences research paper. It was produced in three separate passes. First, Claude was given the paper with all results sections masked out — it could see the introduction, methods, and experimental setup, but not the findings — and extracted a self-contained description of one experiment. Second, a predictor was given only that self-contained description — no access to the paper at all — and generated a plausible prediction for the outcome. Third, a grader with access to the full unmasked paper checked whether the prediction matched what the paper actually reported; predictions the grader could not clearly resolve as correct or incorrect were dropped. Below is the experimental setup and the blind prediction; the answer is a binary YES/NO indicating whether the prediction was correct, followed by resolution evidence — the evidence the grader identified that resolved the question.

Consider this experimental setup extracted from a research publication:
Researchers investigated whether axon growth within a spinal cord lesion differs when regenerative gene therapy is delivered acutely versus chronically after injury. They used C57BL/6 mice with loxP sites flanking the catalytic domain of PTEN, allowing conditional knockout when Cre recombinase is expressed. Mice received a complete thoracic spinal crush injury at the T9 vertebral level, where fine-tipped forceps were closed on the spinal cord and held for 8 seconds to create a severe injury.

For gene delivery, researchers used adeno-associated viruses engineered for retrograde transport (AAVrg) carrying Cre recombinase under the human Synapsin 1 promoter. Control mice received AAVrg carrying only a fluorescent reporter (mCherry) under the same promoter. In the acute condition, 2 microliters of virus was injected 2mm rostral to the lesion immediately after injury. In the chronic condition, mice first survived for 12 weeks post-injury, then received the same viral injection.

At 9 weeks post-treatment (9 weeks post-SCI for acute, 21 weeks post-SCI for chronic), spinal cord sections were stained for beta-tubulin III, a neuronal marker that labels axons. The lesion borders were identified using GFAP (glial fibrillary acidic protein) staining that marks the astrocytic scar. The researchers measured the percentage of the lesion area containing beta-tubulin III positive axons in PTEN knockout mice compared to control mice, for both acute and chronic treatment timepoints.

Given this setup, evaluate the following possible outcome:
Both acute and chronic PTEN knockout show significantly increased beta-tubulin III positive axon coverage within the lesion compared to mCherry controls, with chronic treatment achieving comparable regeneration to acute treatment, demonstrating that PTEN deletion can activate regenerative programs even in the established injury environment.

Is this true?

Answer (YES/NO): NO